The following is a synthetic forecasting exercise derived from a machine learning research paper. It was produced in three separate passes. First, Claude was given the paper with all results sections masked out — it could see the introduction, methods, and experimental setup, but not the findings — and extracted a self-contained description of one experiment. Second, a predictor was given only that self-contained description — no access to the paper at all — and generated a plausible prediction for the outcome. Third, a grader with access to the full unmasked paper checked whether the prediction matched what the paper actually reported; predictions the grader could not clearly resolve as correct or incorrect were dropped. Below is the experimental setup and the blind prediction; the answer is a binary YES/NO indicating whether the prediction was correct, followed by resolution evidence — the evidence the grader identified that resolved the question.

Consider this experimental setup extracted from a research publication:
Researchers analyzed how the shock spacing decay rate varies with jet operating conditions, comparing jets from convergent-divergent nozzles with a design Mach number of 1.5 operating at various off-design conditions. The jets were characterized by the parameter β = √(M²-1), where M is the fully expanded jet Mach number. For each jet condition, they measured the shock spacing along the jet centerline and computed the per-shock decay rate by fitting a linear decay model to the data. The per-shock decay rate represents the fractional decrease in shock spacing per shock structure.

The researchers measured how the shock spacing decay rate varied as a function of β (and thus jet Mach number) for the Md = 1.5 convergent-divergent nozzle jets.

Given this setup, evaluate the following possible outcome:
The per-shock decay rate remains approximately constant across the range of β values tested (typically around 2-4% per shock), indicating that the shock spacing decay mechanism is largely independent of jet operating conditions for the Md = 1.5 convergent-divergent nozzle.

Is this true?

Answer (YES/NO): NO